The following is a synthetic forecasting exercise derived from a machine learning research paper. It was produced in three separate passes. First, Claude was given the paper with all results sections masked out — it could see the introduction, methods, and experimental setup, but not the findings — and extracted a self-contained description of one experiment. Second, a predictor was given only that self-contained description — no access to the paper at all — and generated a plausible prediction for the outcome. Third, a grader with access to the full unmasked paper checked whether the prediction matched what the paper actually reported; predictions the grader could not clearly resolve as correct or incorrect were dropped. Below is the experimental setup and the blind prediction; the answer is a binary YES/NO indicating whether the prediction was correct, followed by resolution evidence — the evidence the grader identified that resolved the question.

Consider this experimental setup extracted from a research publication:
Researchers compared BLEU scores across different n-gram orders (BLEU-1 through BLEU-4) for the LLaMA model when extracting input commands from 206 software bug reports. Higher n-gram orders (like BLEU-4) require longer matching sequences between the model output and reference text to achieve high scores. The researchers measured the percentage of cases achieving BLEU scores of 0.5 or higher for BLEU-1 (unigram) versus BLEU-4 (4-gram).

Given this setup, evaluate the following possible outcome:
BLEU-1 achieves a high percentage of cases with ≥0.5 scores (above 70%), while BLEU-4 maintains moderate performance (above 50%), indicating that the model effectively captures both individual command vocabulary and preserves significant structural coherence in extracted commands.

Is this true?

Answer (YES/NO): NO